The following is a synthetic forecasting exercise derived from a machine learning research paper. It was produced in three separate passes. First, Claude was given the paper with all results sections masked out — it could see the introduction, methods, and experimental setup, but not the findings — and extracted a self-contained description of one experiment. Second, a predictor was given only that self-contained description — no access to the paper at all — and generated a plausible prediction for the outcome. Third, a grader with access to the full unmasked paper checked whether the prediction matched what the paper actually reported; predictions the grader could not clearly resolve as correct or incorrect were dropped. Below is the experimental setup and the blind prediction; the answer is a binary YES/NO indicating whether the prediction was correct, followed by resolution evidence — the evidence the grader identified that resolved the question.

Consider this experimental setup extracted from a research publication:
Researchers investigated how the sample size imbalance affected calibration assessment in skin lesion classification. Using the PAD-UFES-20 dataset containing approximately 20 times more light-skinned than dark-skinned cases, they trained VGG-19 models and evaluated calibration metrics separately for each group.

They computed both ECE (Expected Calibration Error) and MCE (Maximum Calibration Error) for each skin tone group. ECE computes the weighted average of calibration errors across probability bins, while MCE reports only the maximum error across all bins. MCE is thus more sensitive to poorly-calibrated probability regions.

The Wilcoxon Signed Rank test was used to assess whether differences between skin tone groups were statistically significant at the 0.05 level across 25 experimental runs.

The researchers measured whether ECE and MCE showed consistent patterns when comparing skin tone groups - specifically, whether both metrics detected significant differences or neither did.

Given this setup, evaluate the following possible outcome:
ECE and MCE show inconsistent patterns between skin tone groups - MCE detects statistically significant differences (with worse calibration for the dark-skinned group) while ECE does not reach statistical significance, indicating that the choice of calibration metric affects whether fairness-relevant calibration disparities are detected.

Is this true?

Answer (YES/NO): NO